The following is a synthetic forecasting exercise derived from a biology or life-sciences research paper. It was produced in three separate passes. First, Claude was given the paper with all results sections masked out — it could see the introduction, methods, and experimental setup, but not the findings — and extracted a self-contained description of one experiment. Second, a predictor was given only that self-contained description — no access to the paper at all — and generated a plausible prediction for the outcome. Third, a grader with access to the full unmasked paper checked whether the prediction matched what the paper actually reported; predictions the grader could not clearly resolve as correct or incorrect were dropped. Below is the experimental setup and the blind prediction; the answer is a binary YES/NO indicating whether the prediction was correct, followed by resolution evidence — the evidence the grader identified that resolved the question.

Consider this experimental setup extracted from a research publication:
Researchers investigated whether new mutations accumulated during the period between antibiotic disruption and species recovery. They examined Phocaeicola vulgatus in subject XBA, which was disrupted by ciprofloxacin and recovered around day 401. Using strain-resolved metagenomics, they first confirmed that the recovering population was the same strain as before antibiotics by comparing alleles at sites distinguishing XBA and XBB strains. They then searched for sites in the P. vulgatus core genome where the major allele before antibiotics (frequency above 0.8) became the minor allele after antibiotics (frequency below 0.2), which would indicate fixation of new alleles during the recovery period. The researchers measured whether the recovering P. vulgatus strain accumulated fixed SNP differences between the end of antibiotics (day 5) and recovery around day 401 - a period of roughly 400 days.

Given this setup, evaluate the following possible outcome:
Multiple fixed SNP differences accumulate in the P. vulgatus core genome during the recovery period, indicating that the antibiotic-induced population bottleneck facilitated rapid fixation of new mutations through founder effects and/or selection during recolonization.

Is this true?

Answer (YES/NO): YES